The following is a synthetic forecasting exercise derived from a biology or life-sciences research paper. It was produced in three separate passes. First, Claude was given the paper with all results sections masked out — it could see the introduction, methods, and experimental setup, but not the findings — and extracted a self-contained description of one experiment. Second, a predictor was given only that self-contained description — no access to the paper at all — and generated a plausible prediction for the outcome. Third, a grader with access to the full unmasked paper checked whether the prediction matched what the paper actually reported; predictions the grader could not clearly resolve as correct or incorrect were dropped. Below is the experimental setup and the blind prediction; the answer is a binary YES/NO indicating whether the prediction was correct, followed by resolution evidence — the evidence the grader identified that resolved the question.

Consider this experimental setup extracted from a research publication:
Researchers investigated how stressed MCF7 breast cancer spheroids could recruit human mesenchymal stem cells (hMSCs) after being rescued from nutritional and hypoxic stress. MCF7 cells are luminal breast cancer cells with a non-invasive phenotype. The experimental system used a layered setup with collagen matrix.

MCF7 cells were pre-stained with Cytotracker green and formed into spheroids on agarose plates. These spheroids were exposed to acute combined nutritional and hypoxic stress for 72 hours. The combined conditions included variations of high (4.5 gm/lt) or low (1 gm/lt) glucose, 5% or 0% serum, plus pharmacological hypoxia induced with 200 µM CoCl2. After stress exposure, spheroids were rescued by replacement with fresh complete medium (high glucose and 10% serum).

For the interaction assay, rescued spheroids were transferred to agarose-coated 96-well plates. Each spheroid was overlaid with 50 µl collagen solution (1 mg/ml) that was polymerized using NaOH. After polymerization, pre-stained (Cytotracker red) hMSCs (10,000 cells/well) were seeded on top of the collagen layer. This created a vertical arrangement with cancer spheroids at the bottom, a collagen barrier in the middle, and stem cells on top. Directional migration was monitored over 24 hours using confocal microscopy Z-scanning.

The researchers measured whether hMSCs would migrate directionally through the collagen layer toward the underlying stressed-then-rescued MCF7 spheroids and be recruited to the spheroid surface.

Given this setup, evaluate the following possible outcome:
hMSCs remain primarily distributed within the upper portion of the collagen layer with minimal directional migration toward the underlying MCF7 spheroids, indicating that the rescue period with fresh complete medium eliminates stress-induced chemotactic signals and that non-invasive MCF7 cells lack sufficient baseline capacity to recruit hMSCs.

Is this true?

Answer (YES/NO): NO